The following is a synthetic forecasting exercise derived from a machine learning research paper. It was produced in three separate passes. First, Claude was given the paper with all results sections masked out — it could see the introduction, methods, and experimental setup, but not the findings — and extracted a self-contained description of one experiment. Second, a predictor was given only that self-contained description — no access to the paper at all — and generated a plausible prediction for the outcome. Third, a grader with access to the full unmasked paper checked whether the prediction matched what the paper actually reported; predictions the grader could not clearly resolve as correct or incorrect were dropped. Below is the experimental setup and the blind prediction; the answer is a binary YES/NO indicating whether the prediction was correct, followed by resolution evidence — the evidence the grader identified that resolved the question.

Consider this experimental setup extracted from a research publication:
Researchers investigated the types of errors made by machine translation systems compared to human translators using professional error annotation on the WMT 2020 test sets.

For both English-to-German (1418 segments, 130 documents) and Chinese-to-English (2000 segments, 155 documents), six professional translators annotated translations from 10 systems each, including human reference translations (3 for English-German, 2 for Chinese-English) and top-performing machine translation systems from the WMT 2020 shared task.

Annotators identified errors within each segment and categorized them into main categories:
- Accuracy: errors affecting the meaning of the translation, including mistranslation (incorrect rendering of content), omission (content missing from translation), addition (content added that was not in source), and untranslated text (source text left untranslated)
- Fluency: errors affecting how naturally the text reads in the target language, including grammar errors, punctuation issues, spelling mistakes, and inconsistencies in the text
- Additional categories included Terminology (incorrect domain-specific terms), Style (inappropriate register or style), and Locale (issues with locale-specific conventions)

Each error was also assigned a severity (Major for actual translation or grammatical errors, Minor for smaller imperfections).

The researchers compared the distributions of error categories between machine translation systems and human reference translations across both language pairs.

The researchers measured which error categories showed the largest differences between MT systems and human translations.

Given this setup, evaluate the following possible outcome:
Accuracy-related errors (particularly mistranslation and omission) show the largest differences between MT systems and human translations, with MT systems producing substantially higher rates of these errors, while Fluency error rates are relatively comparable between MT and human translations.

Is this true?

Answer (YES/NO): NO